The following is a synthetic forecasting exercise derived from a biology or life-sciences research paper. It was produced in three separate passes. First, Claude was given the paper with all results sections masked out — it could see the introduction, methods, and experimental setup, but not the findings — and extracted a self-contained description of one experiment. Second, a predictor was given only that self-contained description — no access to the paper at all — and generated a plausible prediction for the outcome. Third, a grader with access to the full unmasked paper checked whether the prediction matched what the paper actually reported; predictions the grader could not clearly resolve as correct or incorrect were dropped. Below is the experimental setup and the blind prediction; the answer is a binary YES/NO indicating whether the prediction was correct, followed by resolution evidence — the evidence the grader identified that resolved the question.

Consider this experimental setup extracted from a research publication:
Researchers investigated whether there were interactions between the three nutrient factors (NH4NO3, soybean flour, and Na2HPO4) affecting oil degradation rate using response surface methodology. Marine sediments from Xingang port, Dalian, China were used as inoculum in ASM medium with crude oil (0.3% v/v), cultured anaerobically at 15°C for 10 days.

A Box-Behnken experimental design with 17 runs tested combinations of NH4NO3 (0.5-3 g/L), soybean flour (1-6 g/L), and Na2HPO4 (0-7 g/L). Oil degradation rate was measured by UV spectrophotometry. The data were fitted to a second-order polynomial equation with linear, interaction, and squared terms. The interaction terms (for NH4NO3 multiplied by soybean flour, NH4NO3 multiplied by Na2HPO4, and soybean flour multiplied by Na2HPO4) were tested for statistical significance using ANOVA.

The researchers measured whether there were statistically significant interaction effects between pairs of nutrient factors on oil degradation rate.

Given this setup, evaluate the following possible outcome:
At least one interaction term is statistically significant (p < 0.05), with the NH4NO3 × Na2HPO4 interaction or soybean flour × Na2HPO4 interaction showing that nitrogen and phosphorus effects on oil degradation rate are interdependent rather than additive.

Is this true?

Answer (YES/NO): YES